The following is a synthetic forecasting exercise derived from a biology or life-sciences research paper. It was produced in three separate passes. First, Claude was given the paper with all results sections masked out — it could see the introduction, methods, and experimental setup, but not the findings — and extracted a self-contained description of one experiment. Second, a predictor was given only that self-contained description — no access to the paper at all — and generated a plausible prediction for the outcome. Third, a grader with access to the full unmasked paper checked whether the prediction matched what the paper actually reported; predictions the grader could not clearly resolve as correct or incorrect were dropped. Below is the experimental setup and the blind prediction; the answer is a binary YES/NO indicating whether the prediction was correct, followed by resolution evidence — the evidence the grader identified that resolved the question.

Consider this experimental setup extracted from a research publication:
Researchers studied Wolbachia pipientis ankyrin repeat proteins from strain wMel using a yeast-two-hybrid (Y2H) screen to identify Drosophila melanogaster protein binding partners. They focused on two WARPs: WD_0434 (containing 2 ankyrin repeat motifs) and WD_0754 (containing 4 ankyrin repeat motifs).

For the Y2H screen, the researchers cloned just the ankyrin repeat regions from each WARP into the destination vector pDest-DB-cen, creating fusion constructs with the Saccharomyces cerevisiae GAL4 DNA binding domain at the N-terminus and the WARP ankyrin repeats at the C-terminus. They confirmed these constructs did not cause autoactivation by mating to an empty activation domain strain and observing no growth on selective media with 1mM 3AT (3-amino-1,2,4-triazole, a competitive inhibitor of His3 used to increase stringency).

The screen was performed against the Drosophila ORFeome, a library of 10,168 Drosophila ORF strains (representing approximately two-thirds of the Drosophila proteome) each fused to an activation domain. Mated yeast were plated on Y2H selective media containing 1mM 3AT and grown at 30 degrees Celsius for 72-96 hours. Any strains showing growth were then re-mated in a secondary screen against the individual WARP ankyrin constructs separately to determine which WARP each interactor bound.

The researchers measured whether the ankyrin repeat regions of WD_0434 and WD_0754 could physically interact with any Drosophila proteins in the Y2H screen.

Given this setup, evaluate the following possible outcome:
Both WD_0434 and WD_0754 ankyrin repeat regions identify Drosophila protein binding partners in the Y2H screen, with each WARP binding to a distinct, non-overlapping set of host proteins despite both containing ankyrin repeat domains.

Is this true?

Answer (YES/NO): YES